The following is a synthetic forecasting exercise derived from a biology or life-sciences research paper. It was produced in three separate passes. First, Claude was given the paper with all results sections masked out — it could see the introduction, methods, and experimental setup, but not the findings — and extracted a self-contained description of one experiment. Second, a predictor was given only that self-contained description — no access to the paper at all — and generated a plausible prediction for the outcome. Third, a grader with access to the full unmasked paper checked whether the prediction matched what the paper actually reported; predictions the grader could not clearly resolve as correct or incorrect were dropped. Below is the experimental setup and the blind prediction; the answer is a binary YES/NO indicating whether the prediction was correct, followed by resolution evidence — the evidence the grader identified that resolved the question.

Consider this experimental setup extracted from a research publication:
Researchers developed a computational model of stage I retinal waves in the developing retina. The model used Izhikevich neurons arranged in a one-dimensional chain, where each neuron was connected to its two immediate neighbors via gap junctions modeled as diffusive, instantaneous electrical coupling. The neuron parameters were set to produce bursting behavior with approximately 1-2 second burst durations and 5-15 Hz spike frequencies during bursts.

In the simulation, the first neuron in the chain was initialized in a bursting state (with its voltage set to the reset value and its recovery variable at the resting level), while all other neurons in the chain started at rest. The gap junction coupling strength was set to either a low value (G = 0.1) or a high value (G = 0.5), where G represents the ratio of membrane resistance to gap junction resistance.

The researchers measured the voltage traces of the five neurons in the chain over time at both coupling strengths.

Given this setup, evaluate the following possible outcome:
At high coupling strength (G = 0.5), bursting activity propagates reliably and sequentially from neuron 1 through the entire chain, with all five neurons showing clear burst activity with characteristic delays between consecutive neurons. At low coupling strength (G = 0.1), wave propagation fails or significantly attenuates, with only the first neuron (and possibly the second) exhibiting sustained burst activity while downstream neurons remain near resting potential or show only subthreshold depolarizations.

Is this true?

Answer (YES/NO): NO